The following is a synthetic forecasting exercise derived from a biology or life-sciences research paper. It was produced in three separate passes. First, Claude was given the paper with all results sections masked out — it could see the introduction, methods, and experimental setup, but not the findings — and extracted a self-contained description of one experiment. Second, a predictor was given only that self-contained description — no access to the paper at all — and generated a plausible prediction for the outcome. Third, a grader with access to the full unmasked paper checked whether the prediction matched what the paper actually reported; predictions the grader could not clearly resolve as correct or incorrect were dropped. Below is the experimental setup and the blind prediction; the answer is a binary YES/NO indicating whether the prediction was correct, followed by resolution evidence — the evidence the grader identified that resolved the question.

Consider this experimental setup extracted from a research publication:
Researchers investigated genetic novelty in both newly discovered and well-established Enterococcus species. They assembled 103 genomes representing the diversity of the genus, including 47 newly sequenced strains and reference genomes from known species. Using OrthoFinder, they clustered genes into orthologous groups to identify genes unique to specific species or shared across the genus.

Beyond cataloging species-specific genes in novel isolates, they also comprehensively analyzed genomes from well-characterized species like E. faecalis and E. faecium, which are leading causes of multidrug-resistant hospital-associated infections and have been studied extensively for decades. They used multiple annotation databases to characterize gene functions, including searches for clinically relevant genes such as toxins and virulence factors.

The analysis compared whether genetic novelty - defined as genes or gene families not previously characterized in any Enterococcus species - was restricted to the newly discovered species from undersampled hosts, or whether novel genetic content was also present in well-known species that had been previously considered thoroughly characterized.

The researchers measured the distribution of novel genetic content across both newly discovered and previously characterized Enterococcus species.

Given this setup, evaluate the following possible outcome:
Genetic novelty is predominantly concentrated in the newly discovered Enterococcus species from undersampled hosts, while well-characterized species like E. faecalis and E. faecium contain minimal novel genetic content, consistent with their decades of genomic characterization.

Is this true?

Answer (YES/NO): NO